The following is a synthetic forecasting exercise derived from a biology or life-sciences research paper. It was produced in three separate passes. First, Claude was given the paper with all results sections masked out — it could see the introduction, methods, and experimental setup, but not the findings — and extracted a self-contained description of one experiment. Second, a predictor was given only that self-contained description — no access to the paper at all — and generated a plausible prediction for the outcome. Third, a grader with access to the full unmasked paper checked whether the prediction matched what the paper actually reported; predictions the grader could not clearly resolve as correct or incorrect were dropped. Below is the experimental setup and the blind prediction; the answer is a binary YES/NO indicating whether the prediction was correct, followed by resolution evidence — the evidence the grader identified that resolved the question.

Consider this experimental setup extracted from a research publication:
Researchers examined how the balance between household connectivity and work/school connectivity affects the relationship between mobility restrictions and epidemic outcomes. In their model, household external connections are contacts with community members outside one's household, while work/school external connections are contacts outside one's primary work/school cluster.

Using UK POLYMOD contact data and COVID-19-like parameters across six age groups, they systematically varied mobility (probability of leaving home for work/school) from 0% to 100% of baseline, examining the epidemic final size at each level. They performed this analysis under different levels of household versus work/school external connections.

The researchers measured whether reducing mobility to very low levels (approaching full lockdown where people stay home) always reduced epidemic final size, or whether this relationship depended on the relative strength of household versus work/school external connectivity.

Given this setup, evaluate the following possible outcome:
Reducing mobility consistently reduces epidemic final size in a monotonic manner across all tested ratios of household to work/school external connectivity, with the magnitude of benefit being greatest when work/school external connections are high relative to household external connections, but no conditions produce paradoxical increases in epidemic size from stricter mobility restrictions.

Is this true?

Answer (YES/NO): NO